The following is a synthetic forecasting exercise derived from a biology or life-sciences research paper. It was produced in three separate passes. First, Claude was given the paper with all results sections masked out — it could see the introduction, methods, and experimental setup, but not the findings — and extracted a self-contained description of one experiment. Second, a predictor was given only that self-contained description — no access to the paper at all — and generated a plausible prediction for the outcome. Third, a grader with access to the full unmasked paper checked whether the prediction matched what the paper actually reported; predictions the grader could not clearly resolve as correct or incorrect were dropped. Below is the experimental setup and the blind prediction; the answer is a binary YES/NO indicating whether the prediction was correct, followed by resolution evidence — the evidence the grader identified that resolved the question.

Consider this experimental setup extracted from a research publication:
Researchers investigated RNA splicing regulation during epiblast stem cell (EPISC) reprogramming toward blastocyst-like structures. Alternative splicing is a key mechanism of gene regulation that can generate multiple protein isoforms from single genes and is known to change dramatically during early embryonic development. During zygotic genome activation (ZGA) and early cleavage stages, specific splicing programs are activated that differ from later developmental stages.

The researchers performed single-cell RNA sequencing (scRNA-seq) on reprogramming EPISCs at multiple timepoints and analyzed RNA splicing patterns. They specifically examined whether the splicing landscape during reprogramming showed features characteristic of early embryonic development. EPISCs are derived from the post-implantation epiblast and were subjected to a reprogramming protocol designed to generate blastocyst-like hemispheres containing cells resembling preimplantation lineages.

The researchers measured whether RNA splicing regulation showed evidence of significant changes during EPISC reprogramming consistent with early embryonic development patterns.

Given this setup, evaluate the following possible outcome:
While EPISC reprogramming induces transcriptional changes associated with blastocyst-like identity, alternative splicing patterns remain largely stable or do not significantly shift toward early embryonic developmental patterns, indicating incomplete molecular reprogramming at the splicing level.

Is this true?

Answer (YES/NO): NO